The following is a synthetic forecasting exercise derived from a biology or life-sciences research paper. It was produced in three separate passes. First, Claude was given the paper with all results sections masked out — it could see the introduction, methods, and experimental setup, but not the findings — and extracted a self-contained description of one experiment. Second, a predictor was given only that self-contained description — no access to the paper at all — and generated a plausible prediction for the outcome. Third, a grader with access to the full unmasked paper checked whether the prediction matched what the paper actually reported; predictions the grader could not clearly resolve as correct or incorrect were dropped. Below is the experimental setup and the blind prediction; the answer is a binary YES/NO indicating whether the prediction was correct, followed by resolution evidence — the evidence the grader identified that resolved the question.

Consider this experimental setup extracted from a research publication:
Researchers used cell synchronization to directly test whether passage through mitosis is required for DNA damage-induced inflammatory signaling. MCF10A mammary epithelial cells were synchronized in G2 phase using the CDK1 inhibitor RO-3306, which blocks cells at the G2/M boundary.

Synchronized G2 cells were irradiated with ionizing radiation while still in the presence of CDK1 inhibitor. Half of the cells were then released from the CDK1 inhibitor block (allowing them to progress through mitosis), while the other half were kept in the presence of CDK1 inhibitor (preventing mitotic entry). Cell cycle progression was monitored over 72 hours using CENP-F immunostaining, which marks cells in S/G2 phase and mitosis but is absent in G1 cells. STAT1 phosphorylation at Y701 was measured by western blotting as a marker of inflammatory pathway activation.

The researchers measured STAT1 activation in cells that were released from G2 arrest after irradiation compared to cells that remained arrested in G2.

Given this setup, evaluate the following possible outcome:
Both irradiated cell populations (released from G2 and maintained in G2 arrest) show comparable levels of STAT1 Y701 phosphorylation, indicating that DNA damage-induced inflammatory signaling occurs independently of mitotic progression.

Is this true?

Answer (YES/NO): NO